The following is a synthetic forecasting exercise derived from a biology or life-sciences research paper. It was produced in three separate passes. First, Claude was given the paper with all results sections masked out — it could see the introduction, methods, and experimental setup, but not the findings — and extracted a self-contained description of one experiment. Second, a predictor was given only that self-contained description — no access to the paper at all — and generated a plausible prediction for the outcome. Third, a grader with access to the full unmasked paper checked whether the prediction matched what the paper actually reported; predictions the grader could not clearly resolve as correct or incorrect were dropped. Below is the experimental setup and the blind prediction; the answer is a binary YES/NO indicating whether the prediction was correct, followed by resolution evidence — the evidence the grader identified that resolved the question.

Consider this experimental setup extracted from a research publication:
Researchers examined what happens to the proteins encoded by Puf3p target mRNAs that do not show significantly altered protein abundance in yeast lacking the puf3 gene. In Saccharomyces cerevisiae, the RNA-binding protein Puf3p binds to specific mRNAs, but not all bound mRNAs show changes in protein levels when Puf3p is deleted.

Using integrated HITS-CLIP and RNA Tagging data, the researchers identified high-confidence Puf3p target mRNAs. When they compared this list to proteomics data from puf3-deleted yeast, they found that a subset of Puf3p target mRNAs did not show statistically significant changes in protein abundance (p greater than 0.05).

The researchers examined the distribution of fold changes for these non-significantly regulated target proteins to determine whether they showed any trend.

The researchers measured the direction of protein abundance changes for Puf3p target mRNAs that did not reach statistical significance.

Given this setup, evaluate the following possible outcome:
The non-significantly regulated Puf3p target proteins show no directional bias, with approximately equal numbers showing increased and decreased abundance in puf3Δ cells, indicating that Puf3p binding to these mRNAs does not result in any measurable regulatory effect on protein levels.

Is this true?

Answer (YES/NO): NO